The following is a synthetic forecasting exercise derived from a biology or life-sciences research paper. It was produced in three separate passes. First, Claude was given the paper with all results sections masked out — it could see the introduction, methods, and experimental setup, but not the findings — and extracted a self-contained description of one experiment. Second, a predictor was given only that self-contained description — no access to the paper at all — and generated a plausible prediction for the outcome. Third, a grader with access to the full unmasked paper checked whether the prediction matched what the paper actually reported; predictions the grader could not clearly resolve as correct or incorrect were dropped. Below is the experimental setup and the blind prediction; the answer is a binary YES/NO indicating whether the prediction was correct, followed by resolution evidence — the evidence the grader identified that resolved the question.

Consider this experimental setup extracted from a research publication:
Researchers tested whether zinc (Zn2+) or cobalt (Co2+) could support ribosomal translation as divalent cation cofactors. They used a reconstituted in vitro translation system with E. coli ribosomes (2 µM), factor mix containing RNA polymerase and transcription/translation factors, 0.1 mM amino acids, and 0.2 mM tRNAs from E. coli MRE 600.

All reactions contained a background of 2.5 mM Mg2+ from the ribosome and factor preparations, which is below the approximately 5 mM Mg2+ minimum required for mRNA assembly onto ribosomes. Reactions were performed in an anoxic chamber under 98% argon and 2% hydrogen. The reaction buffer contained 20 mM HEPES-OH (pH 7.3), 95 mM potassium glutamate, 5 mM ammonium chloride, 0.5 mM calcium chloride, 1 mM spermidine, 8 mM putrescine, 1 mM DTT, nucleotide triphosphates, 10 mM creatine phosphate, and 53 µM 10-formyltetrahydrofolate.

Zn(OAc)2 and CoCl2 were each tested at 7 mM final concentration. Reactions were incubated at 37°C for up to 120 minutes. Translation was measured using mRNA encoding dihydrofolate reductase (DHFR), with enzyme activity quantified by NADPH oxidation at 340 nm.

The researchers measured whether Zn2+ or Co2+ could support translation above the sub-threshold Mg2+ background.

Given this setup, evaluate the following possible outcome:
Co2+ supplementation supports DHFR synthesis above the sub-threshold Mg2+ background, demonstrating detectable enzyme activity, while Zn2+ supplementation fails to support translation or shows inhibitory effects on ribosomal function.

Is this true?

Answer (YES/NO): NO